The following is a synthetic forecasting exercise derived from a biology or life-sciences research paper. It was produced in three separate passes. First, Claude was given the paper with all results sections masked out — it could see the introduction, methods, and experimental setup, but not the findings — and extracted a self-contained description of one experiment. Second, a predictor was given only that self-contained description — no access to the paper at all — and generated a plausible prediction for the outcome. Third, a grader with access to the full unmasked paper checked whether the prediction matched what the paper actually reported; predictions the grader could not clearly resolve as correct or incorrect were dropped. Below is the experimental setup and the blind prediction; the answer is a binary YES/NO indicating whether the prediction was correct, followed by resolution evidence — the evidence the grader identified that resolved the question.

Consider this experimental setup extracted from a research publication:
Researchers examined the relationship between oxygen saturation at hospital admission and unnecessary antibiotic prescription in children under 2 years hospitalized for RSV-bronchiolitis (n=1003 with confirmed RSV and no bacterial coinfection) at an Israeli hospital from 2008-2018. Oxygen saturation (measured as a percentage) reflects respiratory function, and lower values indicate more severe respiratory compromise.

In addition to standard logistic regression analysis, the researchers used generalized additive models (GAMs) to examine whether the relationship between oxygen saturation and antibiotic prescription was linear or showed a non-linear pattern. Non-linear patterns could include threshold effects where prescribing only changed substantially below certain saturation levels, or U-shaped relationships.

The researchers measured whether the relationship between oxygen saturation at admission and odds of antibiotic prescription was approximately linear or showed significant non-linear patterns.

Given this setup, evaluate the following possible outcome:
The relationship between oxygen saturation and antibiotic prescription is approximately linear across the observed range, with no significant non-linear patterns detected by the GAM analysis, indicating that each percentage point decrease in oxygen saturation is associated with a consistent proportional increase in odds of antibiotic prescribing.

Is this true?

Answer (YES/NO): YES